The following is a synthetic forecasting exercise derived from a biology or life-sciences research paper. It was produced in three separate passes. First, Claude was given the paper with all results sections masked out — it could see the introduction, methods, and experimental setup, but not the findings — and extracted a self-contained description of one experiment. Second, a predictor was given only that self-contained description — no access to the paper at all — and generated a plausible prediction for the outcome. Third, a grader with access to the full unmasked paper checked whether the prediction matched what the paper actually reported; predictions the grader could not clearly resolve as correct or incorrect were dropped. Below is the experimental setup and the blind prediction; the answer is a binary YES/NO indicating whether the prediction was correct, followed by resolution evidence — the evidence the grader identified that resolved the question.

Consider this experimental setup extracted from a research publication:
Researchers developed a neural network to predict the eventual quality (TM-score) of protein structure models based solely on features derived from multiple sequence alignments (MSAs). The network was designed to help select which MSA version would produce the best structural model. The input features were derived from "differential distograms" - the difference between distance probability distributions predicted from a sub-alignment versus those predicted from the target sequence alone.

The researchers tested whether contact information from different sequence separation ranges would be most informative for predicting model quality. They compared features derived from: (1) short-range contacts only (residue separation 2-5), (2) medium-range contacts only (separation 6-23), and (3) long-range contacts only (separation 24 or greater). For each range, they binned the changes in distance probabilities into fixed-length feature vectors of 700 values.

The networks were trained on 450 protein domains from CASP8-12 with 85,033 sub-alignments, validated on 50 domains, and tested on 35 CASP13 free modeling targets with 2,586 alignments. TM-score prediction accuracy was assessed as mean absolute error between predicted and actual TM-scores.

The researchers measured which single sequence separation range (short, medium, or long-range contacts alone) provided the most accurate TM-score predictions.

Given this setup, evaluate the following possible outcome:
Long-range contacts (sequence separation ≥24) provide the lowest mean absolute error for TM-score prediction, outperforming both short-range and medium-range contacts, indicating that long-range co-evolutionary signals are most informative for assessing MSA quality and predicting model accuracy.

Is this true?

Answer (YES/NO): YES